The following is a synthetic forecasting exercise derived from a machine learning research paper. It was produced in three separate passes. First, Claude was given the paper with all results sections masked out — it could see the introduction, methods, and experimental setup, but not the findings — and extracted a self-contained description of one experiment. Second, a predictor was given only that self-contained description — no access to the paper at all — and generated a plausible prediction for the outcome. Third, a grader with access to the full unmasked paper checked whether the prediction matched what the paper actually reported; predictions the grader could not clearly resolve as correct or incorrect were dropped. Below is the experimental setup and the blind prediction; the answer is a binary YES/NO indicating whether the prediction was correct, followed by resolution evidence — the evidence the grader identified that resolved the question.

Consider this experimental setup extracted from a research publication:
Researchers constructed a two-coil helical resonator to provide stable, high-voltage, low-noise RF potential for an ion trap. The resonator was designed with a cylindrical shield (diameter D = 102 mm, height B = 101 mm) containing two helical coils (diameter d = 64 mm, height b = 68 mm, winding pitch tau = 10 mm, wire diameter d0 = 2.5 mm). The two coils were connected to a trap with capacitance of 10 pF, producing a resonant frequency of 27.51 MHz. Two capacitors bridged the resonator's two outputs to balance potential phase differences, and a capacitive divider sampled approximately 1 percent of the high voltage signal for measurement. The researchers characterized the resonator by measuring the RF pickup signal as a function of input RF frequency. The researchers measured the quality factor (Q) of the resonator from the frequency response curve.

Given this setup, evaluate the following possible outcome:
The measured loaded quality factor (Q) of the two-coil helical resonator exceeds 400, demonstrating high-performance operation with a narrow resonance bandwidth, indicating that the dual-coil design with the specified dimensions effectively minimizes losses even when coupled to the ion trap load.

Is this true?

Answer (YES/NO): NO